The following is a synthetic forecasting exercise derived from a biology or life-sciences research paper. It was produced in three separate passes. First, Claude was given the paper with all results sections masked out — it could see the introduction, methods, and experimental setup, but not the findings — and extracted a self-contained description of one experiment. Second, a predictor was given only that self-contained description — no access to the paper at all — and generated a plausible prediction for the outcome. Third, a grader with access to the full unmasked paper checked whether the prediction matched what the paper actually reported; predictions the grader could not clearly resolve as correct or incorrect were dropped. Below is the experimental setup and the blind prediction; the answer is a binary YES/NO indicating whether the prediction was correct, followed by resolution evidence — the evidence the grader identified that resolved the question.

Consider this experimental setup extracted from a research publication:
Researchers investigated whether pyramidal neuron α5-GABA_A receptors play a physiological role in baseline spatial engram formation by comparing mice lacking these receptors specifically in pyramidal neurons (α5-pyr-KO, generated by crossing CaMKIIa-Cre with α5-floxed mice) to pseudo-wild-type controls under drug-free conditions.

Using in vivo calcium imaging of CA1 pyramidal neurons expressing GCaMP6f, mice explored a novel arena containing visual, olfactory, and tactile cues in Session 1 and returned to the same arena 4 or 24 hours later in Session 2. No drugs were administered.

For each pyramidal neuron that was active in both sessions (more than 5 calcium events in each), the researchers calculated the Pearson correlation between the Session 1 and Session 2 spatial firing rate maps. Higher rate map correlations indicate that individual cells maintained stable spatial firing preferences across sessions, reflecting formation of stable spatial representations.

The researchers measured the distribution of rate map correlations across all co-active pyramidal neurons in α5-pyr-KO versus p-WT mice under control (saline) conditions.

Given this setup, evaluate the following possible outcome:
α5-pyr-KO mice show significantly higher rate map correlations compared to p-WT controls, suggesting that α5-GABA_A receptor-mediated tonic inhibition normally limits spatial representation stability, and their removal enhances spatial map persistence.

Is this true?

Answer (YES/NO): NO